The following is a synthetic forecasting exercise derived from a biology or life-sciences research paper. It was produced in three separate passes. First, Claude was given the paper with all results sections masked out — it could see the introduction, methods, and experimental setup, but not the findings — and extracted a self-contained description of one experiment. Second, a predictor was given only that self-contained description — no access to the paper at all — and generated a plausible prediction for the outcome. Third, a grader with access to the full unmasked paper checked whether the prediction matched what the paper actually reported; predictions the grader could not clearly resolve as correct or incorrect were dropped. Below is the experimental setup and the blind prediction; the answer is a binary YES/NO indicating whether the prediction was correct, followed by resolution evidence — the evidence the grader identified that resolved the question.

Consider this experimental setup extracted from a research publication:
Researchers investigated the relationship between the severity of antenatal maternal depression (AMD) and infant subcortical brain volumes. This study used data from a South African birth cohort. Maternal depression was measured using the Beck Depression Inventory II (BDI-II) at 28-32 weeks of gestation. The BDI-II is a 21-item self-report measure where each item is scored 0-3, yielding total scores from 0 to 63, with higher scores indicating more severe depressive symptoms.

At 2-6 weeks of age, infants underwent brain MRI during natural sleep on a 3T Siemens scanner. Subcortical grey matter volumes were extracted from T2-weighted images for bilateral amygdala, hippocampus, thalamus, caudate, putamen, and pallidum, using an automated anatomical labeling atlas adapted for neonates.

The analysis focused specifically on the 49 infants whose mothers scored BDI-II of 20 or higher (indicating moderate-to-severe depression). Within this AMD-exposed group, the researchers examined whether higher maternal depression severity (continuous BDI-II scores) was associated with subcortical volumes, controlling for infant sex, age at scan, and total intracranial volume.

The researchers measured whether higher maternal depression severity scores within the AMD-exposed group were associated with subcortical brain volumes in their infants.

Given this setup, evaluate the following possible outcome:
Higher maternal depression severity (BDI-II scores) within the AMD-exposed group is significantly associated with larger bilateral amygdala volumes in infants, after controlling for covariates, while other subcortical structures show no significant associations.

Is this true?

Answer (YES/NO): NO